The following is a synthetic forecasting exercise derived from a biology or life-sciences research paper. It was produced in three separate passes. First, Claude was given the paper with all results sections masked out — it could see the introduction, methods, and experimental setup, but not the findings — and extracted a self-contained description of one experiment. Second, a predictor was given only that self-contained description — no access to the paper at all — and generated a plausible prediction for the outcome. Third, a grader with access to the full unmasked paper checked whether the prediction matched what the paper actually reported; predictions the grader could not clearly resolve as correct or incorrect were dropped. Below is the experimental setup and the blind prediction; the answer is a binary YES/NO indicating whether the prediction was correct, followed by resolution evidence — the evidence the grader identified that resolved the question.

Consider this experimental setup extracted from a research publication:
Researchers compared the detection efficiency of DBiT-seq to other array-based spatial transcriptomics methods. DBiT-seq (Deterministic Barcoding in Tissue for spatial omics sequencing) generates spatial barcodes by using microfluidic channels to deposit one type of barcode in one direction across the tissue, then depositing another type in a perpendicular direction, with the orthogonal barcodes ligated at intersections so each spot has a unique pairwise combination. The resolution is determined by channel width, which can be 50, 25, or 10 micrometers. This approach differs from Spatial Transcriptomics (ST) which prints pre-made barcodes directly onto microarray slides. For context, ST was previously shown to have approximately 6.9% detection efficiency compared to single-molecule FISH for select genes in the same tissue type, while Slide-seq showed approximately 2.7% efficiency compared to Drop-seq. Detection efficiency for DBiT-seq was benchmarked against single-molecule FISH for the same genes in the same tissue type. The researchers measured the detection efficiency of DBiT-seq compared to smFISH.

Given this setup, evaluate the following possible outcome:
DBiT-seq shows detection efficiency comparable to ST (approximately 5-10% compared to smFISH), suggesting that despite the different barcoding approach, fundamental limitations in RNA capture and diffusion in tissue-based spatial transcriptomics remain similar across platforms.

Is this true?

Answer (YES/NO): NO